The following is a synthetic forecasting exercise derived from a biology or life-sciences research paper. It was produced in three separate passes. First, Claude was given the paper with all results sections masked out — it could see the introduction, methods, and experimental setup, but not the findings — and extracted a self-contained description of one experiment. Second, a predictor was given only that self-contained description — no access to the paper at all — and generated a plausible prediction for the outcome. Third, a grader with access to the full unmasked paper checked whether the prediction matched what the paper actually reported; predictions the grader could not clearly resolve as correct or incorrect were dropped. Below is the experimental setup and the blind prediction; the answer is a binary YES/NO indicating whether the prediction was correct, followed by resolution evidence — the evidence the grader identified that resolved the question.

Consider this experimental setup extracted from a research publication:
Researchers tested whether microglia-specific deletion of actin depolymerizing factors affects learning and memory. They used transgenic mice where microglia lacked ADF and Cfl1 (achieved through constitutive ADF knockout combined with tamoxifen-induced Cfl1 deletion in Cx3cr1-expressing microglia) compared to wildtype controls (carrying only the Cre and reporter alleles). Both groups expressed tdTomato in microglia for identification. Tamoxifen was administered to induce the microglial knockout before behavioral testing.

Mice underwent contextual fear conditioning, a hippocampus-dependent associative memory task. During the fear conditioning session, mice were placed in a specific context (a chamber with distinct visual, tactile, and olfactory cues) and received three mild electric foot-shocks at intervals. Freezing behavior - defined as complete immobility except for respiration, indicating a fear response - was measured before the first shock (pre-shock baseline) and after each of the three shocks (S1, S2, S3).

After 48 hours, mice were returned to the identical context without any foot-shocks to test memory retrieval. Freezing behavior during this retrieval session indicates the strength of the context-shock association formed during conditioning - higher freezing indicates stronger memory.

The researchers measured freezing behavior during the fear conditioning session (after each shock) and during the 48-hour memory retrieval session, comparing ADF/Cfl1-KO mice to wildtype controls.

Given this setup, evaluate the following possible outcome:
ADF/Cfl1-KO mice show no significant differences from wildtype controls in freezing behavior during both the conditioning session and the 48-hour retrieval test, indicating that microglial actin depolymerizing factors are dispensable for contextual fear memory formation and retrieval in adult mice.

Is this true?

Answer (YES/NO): NO